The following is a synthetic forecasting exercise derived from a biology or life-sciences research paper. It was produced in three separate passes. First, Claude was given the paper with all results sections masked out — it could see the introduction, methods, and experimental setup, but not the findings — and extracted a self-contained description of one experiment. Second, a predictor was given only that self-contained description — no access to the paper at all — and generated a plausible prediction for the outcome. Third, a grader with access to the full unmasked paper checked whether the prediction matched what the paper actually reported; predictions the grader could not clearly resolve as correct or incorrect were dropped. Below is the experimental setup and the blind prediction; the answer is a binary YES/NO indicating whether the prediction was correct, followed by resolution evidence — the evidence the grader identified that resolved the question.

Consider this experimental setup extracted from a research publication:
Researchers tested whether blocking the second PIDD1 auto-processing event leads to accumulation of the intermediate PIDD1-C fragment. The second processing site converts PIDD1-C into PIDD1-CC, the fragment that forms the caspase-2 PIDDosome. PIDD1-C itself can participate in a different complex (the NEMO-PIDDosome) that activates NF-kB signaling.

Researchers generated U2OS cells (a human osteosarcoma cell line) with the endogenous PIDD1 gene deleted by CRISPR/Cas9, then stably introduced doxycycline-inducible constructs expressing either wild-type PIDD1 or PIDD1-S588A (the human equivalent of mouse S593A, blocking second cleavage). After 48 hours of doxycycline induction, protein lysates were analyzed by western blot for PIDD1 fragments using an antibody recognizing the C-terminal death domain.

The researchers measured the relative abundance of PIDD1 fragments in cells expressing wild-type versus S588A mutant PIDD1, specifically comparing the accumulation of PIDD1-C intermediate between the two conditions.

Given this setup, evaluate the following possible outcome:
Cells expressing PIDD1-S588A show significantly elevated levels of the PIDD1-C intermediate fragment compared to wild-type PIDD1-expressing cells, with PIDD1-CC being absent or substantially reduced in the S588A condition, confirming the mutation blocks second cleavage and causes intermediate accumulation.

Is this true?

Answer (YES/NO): YES